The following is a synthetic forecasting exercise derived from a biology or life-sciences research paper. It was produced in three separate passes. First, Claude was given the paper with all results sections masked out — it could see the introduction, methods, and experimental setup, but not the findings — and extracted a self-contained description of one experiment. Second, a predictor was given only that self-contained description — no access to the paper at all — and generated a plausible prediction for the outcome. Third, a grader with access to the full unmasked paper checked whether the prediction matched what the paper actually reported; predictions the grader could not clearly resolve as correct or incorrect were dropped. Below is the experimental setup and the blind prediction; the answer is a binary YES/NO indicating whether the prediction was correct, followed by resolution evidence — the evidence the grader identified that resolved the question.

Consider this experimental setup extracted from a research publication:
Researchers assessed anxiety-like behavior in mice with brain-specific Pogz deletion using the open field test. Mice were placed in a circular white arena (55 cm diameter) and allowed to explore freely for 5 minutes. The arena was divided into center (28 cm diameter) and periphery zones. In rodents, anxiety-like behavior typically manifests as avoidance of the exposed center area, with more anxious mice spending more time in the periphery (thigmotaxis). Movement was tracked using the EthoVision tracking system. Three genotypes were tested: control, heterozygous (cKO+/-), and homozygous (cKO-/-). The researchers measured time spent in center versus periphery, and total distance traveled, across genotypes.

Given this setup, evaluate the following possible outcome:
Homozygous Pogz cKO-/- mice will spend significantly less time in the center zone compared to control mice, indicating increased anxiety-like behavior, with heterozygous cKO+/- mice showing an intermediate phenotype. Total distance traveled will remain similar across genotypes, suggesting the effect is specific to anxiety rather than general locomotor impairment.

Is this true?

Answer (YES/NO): NO